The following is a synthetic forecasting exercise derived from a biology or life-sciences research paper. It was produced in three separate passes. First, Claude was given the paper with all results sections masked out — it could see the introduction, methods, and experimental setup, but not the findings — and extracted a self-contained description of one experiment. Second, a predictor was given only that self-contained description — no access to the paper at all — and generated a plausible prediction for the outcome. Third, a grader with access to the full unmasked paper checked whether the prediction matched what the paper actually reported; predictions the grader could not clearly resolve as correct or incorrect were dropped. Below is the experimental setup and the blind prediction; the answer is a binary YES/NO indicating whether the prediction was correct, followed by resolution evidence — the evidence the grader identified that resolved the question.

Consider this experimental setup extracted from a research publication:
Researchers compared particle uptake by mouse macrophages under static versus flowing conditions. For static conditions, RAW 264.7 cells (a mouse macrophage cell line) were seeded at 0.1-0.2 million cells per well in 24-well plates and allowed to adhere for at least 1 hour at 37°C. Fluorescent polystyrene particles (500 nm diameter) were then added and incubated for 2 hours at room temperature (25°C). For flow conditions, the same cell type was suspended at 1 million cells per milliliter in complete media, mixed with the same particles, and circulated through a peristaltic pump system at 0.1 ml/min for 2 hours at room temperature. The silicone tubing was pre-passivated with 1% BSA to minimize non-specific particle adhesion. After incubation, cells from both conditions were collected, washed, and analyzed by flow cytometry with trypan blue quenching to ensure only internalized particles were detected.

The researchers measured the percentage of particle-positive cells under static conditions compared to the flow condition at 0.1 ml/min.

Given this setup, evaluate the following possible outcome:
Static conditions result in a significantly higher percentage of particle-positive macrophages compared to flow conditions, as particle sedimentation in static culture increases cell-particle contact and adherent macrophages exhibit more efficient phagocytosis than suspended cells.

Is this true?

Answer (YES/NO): NO